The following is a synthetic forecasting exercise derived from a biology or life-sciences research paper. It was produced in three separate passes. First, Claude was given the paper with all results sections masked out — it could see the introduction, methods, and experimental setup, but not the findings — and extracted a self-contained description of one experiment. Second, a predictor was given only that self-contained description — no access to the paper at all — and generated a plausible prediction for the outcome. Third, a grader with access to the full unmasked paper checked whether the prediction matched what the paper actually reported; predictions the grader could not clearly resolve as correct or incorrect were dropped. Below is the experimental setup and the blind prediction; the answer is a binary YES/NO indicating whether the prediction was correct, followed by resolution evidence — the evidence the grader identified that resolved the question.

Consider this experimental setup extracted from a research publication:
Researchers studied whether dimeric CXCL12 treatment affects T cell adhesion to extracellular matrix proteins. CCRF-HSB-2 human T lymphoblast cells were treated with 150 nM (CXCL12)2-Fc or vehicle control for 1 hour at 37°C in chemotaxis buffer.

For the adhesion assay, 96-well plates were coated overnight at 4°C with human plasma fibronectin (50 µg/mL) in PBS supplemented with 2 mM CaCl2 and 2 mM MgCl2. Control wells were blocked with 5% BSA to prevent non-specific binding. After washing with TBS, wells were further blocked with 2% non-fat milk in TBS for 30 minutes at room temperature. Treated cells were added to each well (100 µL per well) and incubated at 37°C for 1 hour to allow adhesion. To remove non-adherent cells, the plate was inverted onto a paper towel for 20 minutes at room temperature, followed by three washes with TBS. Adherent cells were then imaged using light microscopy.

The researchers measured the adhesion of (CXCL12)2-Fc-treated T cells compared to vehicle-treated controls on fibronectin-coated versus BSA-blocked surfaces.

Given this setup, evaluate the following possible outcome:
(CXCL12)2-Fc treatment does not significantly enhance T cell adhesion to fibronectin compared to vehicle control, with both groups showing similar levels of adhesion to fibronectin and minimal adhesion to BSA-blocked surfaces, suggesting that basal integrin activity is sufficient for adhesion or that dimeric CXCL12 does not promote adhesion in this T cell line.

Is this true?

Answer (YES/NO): NO